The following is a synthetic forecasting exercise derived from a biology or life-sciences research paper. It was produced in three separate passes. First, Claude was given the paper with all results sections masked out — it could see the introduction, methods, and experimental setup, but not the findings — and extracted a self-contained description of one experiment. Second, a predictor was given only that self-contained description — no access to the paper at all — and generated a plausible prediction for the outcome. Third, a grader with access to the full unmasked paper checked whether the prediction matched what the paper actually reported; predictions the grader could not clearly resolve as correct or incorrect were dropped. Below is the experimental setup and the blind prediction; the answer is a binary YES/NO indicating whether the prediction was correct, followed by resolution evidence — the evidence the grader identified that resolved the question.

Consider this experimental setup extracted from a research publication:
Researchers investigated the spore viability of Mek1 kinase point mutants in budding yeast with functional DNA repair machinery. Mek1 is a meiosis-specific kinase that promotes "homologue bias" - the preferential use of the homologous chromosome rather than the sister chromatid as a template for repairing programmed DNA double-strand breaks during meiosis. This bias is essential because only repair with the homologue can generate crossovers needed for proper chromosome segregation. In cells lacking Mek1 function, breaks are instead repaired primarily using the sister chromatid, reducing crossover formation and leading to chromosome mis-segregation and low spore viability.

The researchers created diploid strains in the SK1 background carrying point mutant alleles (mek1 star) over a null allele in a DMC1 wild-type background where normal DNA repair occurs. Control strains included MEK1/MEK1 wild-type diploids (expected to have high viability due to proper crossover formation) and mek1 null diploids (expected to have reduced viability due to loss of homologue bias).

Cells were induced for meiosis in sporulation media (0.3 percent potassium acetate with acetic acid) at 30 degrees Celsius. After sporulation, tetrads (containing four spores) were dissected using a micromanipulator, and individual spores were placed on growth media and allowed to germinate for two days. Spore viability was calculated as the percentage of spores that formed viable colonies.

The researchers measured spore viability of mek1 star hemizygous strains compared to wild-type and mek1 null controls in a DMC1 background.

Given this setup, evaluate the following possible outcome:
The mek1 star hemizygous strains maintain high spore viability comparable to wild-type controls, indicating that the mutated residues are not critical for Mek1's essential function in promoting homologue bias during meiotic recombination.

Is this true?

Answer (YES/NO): NO